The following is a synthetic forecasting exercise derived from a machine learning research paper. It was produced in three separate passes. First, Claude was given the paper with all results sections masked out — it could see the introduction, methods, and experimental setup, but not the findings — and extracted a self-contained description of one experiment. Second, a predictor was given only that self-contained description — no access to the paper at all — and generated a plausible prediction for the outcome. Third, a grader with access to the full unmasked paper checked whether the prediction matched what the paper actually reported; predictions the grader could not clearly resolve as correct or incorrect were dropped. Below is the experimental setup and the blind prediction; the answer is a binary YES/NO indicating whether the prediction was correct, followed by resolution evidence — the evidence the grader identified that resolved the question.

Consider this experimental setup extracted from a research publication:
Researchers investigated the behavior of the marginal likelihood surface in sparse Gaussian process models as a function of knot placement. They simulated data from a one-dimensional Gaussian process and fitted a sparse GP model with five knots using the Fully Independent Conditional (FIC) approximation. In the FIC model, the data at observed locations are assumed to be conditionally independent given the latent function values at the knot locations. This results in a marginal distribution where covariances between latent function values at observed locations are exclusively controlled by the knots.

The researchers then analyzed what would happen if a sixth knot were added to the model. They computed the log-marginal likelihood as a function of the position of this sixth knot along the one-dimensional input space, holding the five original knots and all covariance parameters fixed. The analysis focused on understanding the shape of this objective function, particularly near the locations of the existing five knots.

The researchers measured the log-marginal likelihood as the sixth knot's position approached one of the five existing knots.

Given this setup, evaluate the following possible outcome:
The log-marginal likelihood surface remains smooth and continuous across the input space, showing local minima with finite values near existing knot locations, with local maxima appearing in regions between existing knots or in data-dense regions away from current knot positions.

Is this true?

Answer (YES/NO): NO